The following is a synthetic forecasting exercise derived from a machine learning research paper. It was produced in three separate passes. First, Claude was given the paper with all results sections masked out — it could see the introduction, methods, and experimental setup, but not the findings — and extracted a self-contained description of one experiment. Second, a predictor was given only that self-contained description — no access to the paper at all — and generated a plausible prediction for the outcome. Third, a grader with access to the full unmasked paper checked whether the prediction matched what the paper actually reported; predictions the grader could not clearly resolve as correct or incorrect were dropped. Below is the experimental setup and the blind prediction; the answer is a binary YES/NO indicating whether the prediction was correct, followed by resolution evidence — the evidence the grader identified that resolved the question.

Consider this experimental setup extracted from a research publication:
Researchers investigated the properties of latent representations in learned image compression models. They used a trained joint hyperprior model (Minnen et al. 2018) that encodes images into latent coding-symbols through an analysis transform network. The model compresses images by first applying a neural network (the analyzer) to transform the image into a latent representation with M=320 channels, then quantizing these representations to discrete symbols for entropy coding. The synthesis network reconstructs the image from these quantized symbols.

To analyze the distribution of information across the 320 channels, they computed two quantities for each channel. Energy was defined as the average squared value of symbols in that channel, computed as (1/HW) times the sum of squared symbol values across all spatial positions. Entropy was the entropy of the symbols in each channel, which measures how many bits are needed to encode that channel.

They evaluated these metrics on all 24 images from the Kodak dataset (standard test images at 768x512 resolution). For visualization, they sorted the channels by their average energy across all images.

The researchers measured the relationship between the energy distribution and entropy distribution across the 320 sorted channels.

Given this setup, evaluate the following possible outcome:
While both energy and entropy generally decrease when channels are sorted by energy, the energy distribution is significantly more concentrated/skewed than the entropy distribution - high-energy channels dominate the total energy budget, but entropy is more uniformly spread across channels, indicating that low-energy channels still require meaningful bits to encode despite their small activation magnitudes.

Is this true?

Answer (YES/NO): NO